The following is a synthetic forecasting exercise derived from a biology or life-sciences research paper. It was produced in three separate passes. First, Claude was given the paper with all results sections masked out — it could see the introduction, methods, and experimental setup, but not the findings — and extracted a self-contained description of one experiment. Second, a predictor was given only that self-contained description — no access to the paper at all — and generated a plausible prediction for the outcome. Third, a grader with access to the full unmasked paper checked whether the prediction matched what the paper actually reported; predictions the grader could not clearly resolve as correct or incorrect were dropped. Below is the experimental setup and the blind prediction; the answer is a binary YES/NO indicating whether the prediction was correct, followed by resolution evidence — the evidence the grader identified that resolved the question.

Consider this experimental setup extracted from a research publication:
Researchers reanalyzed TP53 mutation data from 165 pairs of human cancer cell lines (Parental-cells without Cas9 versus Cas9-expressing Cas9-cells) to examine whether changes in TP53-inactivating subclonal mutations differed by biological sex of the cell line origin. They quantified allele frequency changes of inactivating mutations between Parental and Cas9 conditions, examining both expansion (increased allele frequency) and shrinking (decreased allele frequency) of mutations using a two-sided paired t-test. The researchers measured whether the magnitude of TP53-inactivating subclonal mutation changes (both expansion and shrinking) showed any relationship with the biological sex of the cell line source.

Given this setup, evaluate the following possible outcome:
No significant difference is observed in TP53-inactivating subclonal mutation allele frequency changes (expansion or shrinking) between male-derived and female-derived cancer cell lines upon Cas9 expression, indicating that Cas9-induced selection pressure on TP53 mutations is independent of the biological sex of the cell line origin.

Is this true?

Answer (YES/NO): NO